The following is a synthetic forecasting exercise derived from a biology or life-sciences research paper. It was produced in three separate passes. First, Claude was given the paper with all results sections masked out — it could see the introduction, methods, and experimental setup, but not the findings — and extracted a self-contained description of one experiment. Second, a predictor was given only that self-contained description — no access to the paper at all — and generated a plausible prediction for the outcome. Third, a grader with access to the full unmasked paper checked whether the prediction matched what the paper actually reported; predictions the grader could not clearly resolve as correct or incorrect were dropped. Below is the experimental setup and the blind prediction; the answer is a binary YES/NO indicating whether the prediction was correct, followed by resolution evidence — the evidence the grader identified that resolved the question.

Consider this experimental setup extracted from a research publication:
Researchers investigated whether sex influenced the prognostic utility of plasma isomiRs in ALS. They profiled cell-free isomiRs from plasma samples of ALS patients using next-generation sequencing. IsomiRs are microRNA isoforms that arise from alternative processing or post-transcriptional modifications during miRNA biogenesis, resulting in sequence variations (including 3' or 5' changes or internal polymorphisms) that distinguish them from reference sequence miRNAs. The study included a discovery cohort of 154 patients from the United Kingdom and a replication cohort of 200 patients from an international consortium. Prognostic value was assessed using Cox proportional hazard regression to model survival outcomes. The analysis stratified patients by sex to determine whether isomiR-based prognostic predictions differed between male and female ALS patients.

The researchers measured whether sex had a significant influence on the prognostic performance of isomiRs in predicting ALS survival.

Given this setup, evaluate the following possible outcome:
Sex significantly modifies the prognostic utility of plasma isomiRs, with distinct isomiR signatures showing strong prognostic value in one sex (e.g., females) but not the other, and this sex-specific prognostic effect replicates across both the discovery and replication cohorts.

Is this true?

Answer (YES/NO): NO